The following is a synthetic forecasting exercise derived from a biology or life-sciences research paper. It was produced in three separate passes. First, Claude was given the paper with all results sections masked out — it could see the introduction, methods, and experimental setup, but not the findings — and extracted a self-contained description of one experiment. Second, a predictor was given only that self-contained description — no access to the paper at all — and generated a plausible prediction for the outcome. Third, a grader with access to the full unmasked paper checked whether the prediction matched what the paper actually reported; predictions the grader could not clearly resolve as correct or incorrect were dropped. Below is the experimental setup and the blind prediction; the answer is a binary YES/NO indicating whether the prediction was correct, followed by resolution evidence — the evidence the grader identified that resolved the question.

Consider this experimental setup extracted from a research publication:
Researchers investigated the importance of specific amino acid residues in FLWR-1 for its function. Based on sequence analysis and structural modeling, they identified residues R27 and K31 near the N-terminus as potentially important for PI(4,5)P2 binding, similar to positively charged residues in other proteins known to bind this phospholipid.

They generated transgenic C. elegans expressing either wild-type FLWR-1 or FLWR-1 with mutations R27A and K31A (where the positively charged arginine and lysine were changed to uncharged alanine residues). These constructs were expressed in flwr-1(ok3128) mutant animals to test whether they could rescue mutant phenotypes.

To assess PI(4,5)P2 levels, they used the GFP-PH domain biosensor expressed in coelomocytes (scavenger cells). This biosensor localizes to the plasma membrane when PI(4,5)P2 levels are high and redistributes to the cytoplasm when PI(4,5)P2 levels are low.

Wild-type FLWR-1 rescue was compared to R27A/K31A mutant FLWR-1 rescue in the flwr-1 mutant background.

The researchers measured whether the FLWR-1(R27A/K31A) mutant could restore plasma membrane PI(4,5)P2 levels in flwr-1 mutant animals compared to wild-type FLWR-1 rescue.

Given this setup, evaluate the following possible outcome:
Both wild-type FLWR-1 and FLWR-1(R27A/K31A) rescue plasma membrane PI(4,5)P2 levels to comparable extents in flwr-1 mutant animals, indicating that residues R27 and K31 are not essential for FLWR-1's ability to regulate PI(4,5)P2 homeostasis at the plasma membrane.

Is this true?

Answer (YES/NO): NO